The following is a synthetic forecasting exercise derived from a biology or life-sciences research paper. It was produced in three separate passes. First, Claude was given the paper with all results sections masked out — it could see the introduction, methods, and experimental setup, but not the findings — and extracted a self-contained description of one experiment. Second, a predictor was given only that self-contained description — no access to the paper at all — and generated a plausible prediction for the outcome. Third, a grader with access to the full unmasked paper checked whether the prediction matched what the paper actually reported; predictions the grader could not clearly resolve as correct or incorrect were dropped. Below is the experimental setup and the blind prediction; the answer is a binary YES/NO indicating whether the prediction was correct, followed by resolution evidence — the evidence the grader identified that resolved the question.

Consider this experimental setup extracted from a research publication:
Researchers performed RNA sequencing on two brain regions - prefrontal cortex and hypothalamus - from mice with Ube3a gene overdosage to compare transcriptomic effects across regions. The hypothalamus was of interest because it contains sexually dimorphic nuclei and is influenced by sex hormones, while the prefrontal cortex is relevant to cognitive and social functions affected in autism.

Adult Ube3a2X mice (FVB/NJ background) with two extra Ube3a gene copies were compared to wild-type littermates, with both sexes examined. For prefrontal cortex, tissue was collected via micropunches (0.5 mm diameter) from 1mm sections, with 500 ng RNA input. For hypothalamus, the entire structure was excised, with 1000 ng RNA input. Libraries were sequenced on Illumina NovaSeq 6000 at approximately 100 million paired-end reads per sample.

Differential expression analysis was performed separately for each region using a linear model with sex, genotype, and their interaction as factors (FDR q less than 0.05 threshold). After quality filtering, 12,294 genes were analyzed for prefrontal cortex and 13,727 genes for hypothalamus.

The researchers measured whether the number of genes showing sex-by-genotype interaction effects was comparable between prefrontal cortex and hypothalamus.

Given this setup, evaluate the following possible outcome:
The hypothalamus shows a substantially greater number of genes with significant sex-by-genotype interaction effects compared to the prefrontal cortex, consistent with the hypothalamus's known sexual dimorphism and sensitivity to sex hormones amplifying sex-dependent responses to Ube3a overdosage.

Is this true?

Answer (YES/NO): NO